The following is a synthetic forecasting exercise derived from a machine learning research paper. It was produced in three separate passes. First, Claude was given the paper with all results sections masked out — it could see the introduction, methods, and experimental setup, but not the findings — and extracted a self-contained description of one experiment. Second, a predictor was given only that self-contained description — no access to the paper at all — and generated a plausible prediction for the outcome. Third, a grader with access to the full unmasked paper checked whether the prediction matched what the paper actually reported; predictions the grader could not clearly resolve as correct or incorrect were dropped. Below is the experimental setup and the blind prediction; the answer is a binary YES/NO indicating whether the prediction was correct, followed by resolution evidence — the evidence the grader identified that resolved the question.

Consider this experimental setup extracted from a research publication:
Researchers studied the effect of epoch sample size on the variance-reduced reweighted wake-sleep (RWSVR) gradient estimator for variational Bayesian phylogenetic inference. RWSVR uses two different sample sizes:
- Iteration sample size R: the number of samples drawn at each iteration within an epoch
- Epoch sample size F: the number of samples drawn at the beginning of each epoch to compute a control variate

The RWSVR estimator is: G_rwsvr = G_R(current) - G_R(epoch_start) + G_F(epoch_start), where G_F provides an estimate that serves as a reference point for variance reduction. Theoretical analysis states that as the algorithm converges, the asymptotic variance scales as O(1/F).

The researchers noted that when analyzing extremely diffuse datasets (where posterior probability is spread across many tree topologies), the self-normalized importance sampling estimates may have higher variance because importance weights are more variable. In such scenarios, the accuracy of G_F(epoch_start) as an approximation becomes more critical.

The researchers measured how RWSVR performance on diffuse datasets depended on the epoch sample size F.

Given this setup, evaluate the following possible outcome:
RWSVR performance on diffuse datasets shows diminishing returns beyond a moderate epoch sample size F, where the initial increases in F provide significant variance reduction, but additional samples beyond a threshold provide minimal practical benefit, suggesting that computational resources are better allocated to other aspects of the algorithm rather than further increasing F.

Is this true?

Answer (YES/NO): NO